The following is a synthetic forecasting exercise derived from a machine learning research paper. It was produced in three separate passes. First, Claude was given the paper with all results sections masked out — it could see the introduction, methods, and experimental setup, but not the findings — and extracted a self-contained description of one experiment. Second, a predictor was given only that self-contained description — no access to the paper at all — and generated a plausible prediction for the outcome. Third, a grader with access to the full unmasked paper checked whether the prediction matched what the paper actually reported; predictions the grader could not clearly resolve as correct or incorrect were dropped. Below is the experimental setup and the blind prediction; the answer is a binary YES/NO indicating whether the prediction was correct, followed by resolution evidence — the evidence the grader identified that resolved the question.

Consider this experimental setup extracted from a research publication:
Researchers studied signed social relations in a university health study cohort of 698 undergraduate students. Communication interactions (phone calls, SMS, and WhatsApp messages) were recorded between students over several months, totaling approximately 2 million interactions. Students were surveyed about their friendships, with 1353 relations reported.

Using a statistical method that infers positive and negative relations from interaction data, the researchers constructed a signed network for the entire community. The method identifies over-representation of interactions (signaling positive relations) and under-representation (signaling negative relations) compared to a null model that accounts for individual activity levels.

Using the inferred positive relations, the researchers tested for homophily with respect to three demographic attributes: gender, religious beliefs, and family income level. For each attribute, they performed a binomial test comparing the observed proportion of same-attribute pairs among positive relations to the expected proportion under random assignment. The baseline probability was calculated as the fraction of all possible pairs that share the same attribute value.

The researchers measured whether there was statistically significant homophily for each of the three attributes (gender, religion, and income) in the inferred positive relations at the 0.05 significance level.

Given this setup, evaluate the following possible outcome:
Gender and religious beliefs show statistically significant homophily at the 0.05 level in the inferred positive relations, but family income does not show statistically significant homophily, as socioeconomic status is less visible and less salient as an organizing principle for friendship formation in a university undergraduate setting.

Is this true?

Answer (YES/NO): NO